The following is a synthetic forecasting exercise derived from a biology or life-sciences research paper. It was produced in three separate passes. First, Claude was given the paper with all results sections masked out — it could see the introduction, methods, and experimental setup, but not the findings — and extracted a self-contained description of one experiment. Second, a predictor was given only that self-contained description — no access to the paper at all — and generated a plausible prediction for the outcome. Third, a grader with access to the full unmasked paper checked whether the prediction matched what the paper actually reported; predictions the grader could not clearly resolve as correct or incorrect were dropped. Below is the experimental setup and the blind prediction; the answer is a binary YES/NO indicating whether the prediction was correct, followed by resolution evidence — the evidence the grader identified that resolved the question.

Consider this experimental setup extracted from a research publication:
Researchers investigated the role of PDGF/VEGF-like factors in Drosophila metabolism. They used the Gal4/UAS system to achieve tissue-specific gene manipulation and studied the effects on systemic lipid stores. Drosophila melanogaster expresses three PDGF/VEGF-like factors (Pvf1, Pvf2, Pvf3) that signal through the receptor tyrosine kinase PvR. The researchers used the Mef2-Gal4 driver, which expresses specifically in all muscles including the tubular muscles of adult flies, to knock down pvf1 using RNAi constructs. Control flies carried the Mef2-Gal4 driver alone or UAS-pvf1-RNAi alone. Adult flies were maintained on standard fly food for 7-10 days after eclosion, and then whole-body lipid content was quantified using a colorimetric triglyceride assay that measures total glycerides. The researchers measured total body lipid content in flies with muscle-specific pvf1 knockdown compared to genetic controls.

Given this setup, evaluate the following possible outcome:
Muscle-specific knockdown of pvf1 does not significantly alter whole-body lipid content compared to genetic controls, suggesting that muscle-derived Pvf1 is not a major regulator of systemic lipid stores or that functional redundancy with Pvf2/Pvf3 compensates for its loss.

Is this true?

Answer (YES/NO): NO